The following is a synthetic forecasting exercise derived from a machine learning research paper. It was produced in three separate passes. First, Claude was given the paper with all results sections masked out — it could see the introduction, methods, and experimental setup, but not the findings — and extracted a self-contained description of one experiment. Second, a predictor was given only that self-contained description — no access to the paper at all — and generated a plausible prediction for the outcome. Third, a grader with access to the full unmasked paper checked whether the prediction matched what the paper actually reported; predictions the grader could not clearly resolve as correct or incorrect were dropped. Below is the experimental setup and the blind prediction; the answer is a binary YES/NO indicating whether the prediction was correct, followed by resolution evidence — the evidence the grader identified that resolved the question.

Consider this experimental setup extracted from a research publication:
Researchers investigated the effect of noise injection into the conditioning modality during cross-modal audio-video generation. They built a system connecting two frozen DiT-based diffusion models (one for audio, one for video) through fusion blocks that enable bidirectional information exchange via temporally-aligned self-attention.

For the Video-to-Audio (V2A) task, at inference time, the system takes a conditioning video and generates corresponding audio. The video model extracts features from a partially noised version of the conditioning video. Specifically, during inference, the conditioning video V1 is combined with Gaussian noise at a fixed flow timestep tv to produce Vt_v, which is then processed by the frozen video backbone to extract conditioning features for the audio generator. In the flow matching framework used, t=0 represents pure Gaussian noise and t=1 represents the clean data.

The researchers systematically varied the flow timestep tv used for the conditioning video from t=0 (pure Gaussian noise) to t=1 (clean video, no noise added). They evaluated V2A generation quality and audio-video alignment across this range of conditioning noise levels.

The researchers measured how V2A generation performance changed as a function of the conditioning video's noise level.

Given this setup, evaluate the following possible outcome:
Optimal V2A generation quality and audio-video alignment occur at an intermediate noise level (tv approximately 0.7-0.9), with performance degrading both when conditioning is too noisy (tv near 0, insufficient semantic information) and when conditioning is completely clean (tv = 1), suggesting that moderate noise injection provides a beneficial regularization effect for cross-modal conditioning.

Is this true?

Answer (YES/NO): NO